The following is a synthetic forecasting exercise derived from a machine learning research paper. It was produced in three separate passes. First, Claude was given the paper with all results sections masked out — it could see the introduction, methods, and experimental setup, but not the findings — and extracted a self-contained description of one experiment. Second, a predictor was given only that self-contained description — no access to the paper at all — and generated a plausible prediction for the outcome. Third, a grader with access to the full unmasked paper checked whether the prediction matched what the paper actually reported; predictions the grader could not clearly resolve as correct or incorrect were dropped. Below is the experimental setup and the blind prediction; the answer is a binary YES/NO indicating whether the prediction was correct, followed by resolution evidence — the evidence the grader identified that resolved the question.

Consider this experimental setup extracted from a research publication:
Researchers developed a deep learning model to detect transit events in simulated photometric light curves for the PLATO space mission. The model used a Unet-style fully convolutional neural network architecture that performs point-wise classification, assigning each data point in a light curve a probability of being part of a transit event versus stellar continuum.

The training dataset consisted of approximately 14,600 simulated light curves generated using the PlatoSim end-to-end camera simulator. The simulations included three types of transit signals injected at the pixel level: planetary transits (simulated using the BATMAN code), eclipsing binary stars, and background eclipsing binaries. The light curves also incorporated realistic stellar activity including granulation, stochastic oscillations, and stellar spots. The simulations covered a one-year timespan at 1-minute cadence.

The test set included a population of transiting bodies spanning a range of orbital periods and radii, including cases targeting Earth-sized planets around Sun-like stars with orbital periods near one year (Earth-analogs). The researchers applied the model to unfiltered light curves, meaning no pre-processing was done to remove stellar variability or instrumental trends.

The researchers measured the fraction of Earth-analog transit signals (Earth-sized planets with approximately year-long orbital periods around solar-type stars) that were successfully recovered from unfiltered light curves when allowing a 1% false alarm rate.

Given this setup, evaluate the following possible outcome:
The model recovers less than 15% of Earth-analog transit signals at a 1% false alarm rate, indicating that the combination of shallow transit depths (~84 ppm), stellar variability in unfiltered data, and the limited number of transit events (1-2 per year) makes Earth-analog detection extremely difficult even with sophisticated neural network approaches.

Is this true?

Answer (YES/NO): NO